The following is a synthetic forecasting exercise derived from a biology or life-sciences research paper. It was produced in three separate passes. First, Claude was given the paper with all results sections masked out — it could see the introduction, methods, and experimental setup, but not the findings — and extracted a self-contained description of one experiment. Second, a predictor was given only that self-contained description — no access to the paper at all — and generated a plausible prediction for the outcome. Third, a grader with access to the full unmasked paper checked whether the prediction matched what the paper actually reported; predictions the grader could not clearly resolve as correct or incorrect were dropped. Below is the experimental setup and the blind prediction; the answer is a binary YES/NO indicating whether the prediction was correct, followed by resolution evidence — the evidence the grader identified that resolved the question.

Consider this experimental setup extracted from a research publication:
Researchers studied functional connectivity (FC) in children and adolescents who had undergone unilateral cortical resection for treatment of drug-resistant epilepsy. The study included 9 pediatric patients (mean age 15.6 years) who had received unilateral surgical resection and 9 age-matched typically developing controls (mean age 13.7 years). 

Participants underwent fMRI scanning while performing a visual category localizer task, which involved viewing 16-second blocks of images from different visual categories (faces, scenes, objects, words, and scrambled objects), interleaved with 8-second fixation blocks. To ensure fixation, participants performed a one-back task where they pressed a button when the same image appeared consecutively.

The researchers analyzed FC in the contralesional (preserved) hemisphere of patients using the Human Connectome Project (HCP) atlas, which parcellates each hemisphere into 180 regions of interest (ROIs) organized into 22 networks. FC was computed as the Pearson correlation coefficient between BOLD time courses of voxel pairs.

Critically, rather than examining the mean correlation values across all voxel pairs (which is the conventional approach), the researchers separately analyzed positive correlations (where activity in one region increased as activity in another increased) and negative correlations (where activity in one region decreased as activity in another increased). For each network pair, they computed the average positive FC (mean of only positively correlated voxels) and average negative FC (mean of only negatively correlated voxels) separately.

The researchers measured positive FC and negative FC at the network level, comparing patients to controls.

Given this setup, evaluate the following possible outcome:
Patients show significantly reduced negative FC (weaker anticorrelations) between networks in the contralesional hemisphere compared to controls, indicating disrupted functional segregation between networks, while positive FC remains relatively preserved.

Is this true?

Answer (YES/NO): NO